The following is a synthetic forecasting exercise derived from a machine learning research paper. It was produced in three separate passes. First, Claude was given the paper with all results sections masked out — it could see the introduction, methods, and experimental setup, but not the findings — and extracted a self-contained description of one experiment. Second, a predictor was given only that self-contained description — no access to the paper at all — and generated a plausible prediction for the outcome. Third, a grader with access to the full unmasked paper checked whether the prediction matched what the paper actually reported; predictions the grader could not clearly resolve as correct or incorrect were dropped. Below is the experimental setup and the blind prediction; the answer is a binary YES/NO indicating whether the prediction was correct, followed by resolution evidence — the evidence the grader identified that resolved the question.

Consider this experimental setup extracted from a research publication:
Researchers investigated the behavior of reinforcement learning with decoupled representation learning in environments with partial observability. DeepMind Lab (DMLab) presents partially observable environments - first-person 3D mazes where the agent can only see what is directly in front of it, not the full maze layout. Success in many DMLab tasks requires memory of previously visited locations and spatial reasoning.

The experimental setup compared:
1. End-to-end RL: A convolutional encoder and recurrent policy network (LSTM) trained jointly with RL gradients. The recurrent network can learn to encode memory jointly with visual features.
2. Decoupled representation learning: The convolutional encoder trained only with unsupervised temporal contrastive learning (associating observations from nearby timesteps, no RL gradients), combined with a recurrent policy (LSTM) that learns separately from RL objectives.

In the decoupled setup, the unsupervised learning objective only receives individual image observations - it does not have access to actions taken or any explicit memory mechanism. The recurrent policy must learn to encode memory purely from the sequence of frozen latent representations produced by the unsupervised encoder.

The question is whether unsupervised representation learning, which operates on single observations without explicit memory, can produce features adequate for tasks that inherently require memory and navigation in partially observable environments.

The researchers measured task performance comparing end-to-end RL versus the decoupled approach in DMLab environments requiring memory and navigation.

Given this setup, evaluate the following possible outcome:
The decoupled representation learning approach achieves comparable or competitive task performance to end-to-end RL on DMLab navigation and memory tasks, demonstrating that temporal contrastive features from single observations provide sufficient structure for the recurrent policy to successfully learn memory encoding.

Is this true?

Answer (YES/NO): YES